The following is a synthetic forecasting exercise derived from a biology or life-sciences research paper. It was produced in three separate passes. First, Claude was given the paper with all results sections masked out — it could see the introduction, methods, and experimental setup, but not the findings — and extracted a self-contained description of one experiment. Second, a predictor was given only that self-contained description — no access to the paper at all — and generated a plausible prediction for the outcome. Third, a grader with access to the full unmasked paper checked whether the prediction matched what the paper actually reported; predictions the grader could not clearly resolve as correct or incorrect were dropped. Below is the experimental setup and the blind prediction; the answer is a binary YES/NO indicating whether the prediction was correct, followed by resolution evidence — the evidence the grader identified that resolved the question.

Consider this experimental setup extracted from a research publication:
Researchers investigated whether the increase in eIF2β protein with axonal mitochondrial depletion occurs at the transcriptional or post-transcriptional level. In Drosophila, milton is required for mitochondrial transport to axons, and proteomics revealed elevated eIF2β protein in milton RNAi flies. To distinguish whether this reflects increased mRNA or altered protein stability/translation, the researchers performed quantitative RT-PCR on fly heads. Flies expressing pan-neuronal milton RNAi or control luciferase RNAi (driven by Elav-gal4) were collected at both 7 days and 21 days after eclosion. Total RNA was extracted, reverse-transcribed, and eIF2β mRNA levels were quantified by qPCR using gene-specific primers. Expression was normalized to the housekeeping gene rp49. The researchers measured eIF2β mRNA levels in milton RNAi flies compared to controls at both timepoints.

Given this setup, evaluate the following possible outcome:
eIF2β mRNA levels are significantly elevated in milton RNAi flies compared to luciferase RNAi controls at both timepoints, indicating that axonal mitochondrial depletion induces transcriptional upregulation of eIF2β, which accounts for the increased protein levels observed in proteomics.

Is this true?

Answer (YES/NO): NO